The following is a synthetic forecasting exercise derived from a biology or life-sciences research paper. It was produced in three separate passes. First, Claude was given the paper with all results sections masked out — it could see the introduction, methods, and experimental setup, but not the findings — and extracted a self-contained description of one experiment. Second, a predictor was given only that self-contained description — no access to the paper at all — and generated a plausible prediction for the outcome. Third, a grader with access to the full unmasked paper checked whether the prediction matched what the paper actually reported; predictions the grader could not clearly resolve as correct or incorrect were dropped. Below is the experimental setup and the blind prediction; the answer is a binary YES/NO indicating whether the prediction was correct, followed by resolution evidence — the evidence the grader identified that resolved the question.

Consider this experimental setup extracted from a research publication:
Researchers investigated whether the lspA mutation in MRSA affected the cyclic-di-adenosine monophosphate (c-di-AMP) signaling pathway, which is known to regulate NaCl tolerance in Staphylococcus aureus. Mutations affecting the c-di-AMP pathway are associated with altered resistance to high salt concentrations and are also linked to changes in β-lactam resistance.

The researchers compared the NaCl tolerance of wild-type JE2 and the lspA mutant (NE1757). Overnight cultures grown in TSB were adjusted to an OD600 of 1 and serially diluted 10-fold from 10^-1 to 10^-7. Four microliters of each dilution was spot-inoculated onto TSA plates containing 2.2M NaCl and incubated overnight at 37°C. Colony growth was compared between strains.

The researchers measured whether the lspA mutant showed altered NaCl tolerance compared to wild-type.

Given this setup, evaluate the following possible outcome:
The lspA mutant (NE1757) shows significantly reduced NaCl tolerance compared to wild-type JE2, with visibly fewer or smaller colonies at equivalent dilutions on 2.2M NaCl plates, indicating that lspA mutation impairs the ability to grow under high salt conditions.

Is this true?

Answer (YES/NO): NO